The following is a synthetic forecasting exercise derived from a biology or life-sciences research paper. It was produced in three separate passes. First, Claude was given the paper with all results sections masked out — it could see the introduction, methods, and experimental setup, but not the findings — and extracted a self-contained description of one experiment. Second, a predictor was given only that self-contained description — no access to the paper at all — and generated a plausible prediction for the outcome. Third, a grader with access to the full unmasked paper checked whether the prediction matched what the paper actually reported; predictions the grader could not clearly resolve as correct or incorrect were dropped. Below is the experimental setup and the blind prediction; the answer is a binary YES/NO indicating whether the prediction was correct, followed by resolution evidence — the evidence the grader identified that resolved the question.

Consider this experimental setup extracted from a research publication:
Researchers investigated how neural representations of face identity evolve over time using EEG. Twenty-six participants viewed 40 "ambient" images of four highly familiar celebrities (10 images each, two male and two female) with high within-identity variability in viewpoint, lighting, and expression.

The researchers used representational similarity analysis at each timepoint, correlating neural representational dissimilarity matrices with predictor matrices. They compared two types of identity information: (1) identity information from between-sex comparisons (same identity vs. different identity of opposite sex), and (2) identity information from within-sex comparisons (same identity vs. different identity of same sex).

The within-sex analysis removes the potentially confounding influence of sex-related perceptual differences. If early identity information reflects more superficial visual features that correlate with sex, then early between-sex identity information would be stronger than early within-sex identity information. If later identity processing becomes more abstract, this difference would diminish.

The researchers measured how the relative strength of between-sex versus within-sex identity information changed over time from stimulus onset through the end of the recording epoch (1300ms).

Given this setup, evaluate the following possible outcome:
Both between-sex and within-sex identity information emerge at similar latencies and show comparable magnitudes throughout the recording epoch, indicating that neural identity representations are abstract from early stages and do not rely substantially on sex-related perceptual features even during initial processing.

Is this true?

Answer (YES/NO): NO